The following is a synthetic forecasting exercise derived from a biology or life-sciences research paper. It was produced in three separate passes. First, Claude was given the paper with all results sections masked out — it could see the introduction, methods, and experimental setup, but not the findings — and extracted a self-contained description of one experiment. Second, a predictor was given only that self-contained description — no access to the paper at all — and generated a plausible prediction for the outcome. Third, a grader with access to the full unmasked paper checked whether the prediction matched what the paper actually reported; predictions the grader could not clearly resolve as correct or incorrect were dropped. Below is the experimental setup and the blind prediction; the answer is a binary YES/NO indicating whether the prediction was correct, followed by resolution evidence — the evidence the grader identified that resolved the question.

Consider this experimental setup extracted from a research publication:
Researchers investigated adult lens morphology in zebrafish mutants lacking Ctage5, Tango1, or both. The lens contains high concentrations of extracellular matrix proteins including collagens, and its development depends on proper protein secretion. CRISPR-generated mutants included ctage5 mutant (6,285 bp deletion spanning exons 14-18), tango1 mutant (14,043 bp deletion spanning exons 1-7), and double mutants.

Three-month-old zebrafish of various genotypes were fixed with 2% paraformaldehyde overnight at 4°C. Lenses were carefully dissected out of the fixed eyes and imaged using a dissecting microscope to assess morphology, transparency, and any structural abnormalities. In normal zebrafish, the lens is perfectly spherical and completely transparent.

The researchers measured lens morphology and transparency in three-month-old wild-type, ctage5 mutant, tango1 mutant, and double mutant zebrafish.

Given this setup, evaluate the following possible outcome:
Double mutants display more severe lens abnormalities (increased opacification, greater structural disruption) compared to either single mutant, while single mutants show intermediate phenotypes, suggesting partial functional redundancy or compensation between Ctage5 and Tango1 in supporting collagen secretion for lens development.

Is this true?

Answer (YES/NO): NO